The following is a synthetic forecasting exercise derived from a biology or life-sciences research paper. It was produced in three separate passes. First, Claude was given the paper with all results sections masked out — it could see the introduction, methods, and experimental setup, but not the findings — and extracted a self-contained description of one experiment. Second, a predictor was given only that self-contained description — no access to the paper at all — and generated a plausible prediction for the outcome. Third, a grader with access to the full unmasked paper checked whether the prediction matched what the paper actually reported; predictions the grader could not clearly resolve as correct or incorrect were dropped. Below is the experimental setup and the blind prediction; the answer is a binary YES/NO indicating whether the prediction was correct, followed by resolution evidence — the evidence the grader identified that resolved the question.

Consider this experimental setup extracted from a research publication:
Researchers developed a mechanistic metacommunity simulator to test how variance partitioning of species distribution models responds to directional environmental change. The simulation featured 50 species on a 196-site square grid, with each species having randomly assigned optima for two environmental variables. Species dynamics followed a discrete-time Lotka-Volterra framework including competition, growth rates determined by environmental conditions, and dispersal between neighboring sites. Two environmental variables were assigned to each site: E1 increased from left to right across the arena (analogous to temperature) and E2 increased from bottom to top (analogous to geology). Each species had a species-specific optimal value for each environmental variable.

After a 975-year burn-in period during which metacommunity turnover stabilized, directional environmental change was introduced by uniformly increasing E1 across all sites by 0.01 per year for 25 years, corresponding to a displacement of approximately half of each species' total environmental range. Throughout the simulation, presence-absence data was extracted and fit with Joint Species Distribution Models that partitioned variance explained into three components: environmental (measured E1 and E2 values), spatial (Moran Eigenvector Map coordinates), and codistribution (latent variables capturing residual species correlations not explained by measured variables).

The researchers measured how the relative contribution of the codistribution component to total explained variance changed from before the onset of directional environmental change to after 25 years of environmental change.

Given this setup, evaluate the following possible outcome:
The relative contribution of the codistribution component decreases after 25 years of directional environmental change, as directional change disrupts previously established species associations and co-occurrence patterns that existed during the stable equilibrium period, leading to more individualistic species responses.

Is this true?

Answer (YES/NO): YES